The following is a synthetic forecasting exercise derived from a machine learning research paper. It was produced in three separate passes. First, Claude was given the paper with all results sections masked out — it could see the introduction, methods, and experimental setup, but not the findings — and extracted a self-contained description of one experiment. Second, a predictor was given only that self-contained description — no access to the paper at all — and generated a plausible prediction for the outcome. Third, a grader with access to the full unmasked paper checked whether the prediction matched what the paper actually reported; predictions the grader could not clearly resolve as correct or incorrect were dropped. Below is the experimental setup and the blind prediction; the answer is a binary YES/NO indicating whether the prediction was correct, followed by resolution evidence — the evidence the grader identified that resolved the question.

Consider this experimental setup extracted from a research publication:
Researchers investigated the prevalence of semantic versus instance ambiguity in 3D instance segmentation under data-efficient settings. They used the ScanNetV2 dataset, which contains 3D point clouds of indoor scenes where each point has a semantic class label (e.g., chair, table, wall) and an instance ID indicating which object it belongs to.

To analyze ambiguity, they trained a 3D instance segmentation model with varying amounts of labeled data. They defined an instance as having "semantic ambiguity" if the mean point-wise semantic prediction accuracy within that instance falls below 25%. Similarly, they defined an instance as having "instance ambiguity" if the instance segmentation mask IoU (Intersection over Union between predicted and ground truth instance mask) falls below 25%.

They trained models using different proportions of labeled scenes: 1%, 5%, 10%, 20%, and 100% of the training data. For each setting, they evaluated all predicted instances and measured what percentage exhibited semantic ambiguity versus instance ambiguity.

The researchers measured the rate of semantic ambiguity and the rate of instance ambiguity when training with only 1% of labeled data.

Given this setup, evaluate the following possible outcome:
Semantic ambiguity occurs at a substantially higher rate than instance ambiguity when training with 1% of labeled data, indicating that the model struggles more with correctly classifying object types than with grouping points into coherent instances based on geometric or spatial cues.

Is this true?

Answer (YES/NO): YES